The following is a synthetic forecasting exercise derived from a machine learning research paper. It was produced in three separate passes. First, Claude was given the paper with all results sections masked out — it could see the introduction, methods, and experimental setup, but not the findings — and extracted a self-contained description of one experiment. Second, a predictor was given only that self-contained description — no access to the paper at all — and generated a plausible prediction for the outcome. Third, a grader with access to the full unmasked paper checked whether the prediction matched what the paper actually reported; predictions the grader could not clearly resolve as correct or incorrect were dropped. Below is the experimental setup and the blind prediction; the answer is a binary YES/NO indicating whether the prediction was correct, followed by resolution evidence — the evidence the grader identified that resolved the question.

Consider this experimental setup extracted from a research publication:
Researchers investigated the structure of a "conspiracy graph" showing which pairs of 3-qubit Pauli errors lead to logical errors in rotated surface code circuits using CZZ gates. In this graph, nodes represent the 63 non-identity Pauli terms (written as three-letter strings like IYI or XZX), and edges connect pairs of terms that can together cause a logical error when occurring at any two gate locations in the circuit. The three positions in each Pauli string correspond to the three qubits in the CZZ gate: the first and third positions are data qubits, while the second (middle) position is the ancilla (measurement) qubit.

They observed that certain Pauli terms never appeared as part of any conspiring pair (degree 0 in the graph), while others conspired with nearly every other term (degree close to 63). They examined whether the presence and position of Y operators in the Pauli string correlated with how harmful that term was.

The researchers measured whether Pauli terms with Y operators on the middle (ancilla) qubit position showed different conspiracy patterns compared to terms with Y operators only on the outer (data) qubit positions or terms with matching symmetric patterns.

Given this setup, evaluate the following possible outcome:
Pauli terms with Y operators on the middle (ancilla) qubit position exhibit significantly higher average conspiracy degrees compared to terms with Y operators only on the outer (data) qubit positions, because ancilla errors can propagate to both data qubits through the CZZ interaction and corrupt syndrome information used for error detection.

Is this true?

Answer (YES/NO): YES